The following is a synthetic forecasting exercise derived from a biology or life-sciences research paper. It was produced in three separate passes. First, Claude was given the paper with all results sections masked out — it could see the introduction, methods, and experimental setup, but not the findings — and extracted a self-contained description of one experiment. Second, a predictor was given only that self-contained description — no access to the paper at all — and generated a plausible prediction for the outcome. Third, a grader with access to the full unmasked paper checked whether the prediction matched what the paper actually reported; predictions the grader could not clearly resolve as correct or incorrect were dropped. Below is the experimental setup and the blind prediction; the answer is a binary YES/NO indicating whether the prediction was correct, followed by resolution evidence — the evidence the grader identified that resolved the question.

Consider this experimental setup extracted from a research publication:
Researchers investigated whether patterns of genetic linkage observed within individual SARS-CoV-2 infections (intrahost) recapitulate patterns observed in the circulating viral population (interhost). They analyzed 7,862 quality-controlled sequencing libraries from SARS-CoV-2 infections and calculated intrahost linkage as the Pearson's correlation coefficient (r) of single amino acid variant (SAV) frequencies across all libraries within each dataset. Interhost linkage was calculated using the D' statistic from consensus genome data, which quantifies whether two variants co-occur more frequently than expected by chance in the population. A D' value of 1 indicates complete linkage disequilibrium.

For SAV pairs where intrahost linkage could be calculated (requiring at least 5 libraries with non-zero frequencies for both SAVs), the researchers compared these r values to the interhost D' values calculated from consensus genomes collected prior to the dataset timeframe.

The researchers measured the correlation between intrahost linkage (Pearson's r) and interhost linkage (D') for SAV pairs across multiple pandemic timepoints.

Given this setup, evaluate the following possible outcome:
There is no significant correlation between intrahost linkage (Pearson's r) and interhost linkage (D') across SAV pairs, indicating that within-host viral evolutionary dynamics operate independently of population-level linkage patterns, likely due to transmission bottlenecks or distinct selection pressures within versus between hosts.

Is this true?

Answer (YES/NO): NO